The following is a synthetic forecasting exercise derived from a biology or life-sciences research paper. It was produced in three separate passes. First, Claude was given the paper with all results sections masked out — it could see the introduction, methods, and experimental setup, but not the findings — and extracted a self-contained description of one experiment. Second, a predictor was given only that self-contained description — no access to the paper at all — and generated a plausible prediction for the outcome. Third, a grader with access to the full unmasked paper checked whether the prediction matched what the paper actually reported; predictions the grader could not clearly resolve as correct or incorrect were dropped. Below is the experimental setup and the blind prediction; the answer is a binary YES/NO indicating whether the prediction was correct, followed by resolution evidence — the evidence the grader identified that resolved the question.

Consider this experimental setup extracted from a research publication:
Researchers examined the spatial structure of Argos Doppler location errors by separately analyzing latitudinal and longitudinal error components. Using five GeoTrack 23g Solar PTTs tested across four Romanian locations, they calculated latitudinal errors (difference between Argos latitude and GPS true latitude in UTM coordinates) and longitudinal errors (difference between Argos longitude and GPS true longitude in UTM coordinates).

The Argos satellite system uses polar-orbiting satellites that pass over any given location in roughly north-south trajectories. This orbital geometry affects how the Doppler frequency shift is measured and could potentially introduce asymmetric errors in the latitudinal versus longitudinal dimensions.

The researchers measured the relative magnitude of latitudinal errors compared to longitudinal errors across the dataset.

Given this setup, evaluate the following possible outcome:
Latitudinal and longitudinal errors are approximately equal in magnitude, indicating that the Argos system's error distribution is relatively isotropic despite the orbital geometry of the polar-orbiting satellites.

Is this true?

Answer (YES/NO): NO